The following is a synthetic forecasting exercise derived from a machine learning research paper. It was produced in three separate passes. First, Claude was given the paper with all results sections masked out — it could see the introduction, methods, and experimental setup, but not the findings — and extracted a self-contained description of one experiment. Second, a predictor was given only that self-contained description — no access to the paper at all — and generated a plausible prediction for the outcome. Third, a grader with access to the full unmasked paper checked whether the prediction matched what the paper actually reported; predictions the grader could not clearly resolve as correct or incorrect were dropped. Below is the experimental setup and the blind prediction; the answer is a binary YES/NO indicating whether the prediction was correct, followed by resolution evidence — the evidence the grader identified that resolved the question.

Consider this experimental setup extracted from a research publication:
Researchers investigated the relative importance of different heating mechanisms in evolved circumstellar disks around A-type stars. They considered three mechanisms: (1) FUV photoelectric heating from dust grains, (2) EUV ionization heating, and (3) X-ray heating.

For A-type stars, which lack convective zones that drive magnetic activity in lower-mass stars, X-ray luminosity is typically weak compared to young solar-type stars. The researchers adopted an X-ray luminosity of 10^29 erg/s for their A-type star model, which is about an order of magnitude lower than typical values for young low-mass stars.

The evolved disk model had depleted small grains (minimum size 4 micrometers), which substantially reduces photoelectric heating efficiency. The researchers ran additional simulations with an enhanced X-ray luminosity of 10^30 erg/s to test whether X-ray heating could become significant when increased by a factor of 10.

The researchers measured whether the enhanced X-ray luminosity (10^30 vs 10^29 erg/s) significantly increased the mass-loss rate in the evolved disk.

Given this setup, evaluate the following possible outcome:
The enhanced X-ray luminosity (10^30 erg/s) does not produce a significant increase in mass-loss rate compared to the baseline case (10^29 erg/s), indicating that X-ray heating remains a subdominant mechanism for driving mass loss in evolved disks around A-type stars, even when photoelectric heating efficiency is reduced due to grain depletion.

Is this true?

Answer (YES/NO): YES